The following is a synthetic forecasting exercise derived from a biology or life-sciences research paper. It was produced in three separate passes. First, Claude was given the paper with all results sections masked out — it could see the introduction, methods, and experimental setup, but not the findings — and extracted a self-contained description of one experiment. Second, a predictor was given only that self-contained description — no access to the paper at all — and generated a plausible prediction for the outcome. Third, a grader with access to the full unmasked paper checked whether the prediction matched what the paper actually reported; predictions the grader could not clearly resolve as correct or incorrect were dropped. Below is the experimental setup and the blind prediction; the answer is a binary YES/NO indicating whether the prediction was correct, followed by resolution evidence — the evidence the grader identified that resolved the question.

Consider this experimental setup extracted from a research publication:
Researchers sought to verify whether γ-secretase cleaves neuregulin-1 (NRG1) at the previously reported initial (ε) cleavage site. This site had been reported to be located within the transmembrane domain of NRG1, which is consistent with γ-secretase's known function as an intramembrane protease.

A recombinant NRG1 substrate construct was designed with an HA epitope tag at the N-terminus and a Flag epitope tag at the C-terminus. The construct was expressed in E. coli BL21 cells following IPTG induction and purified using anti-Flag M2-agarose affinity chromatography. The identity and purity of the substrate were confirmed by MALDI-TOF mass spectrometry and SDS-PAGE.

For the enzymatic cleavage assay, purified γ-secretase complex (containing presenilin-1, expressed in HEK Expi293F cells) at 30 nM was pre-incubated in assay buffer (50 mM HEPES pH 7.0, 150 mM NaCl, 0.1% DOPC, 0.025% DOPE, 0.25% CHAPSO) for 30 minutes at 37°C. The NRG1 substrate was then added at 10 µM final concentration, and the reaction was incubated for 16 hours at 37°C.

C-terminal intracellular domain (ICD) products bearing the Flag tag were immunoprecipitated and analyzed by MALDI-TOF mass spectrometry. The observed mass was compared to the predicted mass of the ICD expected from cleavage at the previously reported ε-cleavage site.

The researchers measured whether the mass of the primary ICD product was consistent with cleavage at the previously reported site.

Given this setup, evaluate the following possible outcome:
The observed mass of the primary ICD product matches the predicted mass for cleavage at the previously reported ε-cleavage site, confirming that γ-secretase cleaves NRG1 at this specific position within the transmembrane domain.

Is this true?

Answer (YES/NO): YES